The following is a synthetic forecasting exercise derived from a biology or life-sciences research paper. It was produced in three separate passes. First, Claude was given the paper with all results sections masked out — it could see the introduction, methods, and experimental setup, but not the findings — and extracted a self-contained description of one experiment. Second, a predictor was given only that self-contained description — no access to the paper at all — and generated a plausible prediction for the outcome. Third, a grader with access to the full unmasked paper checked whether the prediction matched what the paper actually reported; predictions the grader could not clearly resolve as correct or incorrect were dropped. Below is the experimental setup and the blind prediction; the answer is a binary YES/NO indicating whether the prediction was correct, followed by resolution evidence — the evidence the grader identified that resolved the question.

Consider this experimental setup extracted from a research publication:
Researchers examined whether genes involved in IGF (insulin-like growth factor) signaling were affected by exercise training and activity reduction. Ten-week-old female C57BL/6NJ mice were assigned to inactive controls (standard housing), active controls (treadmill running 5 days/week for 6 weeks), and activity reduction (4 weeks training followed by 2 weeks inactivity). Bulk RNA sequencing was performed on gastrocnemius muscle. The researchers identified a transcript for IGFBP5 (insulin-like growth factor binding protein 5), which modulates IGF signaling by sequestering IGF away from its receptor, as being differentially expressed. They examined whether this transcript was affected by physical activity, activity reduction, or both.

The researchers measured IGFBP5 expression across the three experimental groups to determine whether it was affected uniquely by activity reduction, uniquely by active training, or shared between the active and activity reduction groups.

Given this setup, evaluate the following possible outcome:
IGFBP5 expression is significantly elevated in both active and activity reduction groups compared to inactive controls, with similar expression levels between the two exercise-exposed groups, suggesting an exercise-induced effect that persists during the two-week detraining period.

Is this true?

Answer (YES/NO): NO